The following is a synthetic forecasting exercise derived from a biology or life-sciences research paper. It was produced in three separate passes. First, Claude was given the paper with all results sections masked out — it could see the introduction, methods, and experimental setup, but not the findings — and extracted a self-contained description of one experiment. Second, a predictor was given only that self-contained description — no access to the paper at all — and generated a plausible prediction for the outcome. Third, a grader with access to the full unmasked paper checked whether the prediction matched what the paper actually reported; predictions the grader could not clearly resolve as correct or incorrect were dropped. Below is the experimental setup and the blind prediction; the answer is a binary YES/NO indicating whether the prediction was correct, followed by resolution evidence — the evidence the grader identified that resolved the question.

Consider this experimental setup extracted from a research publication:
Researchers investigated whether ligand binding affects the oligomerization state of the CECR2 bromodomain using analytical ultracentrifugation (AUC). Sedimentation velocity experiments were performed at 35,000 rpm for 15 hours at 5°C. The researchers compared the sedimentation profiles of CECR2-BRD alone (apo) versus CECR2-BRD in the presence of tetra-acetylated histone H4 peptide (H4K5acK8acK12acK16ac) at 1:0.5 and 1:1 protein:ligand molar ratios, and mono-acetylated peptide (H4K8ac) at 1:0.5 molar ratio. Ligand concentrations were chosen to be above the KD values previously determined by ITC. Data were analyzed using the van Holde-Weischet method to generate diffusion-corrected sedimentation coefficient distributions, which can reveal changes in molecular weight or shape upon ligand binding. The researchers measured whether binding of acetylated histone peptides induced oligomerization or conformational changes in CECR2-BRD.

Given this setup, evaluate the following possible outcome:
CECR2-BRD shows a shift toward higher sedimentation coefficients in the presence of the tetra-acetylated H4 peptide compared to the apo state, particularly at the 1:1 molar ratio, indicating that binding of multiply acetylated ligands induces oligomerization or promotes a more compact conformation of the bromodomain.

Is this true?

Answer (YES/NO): NO